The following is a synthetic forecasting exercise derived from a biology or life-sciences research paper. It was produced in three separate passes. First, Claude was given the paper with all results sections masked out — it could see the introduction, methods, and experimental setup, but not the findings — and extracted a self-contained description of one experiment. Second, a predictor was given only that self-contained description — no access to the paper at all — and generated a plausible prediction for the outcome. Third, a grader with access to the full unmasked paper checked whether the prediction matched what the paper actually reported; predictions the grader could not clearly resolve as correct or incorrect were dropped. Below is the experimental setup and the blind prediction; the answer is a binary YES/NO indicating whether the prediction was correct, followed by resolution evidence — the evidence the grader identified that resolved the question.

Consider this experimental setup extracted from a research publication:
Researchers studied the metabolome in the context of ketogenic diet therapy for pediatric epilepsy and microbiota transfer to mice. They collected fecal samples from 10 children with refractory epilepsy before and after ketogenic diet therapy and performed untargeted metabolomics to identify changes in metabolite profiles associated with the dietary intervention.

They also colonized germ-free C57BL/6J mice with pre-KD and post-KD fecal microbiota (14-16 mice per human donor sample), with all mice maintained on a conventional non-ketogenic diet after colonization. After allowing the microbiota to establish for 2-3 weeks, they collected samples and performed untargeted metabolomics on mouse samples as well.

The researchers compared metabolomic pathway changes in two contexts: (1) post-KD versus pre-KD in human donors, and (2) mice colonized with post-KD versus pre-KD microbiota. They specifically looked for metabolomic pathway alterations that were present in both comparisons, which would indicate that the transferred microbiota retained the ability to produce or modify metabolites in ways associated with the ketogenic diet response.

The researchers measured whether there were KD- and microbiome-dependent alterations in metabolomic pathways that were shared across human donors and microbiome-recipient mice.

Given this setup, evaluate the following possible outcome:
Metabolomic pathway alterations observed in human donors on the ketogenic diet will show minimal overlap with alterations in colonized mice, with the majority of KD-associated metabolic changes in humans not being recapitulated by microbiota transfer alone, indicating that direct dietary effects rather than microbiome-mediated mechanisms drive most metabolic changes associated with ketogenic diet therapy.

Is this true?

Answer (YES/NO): NO